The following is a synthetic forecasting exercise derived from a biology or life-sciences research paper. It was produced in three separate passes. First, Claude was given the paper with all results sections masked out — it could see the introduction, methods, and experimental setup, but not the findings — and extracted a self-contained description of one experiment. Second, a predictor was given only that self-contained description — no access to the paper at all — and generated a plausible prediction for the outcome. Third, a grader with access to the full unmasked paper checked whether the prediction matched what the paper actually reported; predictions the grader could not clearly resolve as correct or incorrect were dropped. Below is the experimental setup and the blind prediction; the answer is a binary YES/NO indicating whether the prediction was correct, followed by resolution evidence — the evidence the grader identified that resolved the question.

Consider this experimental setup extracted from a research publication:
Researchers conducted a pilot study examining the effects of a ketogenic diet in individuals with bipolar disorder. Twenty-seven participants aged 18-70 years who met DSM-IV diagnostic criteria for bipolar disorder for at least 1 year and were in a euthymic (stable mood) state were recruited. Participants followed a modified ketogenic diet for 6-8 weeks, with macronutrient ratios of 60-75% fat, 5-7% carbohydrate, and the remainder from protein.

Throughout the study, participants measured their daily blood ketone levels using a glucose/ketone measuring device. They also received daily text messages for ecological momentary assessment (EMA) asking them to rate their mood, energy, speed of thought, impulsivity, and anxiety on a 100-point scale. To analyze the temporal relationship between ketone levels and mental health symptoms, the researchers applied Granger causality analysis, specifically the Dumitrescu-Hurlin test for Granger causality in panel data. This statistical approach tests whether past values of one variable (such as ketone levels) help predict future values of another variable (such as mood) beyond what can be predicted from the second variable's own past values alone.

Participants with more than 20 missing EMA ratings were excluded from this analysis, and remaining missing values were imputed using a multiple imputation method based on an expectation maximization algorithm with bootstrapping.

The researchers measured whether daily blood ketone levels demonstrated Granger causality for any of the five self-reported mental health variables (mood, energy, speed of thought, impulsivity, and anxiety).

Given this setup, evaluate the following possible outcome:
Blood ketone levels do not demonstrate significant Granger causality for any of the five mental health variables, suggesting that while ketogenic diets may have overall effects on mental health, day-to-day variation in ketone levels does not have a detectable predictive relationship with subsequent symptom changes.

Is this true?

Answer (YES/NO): NO